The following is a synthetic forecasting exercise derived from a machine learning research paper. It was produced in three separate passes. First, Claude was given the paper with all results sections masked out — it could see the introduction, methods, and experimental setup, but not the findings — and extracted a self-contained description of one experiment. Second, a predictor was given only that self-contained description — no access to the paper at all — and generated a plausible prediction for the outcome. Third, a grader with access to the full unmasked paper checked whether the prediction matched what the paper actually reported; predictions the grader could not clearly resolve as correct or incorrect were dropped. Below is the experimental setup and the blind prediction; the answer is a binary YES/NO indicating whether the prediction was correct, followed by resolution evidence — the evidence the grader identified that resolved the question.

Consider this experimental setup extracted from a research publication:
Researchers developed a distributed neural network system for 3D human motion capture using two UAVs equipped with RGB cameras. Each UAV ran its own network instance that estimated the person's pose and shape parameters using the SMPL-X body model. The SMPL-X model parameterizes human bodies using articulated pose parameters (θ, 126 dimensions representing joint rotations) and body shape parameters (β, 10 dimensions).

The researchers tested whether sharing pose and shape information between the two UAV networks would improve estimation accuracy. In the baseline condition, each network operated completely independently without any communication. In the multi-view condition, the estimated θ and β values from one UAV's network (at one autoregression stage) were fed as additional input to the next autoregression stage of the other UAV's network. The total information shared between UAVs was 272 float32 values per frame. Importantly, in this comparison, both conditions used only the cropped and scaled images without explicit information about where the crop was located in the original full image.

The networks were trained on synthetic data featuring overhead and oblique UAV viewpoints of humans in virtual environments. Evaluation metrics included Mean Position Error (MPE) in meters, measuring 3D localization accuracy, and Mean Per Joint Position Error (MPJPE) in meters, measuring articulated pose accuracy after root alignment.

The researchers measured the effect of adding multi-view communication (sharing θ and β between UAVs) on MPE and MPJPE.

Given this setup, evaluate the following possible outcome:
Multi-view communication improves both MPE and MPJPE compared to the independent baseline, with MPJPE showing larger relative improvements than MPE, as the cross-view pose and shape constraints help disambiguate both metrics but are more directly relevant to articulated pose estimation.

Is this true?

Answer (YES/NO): NO